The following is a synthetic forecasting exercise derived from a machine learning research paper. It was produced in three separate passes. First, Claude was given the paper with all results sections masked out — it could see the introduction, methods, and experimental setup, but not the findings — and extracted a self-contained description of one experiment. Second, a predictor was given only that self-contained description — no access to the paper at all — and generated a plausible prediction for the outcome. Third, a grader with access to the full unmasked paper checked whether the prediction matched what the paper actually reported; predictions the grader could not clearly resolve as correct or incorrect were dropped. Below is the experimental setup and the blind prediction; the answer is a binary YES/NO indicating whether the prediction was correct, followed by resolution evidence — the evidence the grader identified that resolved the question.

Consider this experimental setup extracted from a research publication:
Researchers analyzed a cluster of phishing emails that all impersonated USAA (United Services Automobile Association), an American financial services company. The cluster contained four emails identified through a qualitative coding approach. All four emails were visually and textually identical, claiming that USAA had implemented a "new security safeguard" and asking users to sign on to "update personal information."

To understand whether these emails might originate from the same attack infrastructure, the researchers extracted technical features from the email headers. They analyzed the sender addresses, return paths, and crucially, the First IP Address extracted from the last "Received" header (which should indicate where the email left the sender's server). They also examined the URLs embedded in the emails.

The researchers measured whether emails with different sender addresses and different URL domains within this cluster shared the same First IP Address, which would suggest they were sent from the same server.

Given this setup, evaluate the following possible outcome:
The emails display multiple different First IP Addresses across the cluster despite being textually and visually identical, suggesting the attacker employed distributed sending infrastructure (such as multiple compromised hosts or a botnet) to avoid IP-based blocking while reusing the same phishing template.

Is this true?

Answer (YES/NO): YES